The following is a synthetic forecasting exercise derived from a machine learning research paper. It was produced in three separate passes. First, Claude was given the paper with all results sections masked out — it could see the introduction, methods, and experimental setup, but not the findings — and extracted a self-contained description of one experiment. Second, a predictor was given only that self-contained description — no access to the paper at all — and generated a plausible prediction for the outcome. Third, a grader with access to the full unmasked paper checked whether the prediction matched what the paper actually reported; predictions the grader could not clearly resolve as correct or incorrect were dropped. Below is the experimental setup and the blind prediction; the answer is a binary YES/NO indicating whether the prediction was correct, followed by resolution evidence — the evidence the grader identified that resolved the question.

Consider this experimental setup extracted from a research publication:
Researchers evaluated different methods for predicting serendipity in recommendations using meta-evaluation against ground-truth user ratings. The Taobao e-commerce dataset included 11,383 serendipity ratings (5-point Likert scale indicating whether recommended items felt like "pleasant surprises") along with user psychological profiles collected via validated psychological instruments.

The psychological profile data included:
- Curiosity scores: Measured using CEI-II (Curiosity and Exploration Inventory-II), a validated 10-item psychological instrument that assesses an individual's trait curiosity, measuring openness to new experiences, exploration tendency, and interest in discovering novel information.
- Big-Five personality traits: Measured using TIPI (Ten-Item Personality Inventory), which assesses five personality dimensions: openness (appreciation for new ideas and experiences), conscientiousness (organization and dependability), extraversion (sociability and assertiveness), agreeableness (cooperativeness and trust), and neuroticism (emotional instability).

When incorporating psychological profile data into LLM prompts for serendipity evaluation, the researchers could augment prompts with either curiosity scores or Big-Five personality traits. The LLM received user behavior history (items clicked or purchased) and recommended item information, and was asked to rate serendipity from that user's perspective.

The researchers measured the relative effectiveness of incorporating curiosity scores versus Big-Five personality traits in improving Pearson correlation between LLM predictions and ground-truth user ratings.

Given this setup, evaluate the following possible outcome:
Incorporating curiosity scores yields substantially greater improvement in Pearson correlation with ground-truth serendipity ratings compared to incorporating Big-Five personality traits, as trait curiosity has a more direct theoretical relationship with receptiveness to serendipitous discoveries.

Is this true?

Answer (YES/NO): YES